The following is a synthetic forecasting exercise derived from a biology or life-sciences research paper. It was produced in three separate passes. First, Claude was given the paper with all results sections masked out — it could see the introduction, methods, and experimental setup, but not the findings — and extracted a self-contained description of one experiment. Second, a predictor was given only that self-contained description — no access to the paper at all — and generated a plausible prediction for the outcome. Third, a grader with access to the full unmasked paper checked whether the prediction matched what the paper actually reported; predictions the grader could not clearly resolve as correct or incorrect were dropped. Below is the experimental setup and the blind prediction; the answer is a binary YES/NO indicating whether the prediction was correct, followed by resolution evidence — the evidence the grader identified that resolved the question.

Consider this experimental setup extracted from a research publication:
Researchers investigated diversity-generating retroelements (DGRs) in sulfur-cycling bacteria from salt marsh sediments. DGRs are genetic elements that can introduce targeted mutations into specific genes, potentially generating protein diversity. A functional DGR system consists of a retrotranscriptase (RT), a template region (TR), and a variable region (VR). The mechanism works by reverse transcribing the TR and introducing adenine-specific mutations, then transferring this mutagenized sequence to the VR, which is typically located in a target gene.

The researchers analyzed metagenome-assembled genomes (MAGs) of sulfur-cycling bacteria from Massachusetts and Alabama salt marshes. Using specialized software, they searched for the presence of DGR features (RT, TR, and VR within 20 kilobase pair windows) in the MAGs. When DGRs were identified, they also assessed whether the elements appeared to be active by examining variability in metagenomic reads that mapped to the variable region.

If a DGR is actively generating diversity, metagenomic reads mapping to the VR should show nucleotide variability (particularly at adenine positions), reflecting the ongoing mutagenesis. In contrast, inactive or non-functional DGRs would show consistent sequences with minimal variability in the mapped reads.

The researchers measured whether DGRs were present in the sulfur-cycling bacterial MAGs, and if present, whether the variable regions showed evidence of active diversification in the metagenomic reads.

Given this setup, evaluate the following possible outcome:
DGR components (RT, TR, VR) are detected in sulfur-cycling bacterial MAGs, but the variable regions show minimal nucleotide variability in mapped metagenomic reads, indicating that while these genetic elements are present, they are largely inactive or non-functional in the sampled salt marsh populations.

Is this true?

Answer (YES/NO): NO